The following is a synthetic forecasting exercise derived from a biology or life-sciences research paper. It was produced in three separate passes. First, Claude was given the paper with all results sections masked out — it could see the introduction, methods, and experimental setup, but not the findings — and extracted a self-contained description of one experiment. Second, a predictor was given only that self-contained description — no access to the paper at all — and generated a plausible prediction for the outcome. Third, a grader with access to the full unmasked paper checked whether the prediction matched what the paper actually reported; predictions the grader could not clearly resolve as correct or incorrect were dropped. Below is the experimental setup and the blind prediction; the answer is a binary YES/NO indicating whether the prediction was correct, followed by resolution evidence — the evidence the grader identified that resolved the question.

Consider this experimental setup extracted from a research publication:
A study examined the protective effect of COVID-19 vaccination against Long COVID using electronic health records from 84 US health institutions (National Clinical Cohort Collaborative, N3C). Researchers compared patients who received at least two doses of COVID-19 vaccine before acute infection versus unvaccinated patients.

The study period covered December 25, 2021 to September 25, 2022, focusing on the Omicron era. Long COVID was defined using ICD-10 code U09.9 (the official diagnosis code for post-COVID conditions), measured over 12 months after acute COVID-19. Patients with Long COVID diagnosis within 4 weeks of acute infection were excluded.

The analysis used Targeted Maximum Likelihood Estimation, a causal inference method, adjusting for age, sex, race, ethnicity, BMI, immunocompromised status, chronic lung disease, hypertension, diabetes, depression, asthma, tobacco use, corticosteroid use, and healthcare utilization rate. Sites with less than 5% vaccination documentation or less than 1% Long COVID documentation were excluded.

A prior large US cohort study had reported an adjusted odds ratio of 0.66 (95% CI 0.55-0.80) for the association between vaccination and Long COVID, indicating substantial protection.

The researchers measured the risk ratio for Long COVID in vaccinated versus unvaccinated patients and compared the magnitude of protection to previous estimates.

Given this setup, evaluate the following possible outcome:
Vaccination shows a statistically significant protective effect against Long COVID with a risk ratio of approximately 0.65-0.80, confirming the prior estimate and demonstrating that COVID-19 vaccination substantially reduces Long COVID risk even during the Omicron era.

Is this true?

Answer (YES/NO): NO